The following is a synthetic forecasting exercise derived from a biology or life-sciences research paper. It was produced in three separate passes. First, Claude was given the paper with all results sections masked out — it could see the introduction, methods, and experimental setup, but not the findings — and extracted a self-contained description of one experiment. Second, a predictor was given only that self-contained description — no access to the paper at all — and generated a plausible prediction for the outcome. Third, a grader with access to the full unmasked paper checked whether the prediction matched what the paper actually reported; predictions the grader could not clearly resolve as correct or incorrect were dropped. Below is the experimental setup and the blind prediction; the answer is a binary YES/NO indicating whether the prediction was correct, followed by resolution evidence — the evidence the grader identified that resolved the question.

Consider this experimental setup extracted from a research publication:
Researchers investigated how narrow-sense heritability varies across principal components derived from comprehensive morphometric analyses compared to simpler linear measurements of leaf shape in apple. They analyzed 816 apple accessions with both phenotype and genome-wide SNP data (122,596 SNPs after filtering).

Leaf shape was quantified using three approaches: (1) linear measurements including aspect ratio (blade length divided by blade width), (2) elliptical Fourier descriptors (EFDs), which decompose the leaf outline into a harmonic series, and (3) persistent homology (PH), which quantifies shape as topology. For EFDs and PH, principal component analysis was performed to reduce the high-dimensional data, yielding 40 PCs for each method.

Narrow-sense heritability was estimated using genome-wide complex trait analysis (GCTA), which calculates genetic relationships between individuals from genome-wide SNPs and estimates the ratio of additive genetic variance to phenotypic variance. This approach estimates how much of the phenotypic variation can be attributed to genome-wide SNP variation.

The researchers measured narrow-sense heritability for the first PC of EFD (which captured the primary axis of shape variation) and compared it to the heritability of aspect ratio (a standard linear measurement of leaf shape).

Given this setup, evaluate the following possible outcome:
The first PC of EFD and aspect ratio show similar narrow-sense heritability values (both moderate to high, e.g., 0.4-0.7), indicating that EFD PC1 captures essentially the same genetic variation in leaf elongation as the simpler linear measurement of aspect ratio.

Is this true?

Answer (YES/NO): YES